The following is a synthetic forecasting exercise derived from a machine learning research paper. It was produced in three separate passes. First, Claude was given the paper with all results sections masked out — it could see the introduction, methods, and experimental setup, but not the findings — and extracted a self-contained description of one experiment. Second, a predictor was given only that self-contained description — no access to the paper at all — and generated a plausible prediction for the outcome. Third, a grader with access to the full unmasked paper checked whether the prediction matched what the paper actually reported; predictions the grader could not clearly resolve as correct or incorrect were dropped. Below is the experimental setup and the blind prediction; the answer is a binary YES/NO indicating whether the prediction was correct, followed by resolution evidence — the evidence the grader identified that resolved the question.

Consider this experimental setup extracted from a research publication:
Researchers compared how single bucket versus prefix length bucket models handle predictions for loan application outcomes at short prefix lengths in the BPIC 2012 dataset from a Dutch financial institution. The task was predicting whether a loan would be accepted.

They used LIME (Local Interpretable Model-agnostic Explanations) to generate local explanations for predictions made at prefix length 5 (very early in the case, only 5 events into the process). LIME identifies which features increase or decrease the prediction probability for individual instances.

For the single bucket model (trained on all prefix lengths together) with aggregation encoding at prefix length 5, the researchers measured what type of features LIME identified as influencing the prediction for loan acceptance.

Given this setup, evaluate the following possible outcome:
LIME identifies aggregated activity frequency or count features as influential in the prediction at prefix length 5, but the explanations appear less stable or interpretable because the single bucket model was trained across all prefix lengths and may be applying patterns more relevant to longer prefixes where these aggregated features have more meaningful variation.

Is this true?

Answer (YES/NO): YES